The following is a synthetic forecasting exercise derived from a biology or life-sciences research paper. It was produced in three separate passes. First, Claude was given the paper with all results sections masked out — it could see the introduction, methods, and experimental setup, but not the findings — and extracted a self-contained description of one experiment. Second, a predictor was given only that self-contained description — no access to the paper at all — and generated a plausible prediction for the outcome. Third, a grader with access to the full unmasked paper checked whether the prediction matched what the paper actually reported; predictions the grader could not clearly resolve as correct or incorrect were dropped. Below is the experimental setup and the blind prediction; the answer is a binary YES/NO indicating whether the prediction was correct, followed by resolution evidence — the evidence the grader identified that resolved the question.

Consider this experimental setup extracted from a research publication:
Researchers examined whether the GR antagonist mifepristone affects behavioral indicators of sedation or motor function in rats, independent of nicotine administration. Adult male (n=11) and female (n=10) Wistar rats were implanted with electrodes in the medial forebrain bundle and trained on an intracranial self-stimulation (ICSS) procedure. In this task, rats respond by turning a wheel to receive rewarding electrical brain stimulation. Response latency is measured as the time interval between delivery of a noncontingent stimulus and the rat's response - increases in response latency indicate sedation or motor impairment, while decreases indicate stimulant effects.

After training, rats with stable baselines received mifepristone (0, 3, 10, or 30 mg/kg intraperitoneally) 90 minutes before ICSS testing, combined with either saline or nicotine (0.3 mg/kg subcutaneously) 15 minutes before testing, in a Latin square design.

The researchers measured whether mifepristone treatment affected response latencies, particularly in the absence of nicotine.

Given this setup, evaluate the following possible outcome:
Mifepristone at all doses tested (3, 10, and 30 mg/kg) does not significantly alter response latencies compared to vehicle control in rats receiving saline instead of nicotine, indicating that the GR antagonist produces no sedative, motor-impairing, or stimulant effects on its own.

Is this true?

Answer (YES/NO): NO